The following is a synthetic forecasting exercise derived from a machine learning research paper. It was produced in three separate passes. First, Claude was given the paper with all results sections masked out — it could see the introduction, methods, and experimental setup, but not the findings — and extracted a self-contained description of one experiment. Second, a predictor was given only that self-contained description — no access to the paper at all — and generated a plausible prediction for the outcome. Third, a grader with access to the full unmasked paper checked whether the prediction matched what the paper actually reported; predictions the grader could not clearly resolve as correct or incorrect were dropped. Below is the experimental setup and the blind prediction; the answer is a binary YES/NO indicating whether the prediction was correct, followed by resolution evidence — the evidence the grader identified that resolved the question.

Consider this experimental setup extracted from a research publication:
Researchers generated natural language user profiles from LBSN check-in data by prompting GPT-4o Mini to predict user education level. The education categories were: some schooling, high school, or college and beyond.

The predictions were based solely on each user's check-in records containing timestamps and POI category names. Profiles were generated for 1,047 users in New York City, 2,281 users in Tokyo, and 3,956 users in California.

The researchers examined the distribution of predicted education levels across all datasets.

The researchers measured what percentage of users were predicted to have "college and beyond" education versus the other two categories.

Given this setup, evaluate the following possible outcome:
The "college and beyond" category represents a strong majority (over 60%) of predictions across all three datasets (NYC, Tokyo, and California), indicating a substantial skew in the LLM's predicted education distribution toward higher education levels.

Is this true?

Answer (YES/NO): YES